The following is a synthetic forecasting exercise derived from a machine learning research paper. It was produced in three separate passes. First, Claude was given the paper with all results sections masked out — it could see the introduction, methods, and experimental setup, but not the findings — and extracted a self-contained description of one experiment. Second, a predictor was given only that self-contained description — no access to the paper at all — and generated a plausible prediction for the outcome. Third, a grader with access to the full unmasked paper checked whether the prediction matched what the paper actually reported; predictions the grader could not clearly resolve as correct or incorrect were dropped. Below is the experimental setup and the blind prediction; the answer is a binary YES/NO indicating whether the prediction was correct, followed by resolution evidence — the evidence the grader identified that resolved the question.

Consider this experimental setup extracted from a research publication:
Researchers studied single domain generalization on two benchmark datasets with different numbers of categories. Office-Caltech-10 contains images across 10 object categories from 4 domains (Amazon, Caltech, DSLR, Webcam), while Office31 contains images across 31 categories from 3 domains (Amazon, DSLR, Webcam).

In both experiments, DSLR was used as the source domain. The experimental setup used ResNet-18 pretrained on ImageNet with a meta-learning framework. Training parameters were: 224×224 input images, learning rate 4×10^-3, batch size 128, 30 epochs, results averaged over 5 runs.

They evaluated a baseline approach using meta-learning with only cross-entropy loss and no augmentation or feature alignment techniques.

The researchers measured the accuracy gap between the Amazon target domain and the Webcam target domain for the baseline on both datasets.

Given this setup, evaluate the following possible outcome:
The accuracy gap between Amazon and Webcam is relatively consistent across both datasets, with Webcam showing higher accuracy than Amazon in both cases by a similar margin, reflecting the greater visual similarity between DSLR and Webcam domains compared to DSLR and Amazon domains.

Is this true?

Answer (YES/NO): NO